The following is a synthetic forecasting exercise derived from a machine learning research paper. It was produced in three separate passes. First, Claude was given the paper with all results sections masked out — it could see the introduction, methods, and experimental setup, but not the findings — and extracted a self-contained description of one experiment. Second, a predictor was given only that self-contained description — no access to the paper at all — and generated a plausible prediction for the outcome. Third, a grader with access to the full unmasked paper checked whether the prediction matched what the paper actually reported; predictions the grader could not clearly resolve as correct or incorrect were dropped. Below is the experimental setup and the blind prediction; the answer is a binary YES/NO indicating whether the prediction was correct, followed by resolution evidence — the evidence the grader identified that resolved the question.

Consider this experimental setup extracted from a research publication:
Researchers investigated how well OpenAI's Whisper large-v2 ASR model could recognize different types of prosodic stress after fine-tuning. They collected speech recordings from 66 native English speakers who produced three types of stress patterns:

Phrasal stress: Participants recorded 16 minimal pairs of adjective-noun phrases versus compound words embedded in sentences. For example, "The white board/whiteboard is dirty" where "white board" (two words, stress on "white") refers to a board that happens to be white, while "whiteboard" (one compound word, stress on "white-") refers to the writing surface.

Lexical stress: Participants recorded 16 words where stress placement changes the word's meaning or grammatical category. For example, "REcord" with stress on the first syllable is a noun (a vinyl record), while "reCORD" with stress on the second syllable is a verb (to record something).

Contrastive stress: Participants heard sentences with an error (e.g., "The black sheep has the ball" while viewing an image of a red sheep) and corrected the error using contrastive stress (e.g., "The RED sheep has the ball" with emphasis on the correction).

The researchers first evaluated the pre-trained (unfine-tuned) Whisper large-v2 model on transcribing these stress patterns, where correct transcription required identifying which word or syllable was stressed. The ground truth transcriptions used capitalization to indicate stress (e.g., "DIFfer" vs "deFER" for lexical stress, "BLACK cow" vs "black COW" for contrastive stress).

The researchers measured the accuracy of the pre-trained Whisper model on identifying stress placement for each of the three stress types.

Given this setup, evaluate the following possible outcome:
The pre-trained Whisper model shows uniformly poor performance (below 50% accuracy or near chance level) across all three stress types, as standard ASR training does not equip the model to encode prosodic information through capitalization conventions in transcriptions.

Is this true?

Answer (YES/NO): NO